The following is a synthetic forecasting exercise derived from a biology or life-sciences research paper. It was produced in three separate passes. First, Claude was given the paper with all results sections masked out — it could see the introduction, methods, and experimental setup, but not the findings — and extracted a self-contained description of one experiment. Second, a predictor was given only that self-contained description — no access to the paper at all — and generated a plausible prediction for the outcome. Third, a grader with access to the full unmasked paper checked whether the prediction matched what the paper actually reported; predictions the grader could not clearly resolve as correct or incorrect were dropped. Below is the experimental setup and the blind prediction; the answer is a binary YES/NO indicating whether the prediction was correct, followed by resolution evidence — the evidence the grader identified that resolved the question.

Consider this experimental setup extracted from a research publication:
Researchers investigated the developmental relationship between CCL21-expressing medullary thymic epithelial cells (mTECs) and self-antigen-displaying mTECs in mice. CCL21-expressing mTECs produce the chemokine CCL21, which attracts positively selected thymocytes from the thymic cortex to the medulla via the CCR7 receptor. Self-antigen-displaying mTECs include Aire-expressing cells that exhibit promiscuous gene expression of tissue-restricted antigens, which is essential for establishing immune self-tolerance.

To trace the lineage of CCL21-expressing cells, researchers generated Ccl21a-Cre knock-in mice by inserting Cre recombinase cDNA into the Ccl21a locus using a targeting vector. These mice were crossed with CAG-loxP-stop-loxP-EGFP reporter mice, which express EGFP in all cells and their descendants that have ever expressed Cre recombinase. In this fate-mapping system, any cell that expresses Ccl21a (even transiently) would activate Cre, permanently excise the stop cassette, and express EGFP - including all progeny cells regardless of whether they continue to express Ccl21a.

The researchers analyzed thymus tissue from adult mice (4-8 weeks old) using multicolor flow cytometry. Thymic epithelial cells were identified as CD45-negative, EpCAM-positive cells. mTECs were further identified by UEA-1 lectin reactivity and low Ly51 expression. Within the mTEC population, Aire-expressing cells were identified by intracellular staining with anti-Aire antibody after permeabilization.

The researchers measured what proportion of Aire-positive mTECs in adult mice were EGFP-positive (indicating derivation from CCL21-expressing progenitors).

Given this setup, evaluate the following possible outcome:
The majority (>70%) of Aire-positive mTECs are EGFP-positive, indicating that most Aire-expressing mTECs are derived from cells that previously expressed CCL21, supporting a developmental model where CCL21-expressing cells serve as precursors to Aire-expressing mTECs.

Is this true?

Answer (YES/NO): YES